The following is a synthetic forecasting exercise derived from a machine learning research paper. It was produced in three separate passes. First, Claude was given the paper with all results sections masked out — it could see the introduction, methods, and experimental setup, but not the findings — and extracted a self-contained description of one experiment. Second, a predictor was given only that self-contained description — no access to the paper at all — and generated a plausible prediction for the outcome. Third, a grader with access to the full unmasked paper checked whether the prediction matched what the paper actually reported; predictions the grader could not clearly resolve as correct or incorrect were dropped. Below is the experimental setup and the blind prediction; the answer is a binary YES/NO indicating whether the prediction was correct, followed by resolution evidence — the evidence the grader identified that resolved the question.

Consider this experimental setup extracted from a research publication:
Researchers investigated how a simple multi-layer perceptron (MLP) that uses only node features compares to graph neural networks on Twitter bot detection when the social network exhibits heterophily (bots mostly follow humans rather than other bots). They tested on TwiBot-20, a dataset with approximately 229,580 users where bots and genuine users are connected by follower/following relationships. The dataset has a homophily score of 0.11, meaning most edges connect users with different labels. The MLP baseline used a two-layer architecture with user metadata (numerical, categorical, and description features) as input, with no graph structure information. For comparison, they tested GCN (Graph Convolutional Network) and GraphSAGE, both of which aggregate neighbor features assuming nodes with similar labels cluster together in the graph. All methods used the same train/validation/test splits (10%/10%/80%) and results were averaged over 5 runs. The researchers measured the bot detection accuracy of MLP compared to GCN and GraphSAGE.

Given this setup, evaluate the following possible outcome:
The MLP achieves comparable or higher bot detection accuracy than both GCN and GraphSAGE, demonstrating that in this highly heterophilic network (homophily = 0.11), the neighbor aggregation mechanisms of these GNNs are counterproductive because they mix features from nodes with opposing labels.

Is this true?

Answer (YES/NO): YES